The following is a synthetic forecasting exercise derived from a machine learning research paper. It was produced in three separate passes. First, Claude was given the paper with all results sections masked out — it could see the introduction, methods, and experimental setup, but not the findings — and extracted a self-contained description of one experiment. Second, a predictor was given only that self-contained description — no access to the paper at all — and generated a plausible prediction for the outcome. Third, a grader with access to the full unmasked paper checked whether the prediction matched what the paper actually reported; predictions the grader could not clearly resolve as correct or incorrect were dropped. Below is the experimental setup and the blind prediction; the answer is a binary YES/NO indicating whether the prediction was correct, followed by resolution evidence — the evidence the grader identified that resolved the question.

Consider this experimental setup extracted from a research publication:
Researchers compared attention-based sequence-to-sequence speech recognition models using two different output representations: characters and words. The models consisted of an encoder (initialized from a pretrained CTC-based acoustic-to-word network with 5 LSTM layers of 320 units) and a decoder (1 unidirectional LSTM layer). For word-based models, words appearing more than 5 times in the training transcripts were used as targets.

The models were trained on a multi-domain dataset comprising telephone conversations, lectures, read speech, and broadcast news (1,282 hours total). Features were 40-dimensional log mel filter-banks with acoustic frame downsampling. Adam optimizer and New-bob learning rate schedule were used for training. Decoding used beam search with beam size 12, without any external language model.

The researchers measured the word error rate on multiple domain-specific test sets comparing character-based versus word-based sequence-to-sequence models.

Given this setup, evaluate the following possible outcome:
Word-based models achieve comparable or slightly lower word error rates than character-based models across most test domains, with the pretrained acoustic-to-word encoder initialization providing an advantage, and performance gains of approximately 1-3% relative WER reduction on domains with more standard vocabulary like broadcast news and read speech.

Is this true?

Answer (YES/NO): NO